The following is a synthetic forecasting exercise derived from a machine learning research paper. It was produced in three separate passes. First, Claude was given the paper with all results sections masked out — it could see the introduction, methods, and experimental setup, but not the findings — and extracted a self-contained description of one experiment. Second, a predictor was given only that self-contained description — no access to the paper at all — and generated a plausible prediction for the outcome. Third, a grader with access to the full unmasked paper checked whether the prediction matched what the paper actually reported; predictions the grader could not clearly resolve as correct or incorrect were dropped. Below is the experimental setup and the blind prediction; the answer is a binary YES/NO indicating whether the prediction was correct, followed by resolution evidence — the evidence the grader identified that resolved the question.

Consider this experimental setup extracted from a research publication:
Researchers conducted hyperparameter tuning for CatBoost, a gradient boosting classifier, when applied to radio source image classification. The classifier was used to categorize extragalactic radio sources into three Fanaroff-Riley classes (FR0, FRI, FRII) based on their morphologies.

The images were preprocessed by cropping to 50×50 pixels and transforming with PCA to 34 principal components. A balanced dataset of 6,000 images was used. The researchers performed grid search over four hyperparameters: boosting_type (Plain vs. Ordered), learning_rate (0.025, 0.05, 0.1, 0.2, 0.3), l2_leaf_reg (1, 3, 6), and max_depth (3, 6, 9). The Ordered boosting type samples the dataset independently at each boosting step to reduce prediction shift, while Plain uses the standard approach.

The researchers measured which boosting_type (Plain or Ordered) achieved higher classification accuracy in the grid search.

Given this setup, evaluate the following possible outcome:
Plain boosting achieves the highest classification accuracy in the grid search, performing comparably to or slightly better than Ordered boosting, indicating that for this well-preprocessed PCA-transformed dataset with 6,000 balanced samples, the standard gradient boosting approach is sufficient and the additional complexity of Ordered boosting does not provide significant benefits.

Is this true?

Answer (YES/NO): NO